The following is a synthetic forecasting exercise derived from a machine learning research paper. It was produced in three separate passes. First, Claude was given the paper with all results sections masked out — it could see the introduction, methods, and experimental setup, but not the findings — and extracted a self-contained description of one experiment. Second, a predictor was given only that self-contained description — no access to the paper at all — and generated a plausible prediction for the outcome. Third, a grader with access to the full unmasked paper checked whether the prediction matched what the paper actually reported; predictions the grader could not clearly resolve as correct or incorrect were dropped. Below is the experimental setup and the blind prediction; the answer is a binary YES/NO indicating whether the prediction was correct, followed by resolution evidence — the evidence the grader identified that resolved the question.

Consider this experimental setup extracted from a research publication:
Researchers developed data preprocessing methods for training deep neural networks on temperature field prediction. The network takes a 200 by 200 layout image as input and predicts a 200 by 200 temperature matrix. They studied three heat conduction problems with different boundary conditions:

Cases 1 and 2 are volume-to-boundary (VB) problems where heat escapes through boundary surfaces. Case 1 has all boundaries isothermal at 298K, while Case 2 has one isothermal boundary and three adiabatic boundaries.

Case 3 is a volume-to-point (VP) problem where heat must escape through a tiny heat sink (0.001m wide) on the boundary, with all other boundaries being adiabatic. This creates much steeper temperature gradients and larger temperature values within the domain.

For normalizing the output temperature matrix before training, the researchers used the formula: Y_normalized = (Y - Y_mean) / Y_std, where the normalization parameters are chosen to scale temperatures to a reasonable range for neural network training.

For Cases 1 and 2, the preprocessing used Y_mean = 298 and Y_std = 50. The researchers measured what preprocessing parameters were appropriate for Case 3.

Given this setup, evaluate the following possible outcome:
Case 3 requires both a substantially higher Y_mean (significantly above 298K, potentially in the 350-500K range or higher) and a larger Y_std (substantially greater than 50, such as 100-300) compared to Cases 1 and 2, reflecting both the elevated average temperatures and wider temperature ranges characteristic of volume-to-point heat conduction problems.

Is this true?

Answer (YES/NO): NO